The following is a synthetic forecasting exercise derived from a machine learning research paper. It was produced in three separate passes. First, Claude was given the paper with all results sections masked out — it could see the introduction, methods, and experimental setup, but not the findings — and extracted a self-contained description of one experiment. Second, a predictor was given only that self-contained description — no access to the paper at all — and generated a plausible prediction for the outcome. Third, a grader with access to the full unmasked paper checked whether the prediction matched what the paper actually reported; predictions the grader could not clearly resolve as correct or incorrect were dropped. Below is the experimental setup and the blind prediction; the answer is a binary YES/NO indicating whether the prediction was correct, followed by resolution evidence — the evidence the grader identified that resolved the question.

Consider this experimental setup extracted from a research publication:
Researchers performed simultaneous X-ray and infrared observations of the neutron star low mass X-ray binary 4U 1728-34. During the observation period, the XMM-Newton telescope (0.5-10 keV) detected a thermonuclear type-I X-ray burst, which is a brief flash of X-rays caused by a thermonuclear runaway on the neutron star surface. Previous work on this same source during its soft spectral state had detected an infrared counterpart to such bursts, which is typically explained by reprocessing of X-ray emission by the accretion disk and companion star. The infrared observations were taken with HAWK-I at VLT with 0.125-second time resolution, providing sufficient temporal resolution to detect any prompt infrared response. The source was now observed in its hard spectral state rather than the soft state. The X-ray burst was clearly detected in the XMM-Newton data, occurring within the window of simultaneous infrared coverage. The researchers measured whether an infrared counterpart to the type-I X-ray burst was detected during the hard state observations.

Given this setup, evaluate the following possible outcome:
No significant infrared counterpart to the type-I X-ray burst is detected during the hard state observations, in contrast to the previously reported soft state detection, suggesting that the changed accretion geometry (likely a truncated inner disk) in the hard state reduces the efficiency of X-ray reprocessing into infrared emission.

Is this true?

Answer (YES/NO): NO